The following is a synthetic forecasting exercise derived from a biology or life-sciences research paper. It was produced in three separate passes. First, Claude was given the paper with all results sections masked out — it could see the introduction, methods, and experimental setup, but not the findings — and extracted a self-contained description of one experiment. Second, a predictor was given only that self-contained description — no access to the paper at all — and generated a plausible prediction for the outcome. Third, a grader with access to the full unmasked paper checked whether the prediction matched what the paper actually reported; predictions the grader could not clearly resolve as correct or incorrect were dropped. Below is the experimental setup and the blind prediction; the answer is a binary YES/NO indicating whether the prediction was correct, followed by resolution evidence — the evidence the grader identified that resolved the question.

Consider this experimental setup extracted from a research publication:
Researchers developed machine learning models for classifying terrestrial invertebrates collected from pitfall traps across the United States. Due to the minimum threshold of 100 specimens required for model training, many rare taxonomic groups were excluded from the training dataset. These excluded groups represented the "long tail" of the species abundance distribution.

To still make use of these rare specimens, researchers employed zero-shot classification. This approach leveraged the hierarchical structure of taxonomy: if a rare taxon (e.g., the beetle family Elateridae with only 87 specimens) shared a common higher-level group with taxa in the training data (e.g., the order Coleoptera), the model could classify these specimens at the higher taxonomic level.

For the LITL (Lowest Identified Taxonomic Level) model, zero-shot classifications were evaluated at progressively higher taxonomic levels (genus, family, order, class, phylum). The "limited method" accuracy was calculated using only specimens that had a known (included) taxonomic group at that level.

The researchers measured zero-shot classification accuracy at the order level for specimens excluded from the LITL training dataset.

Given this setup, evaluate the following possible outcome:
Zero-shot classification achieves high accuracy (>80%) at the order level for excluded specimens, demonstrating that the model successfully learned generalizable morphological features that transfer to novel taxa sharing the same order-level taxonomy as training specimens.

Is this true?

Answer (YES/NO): NO